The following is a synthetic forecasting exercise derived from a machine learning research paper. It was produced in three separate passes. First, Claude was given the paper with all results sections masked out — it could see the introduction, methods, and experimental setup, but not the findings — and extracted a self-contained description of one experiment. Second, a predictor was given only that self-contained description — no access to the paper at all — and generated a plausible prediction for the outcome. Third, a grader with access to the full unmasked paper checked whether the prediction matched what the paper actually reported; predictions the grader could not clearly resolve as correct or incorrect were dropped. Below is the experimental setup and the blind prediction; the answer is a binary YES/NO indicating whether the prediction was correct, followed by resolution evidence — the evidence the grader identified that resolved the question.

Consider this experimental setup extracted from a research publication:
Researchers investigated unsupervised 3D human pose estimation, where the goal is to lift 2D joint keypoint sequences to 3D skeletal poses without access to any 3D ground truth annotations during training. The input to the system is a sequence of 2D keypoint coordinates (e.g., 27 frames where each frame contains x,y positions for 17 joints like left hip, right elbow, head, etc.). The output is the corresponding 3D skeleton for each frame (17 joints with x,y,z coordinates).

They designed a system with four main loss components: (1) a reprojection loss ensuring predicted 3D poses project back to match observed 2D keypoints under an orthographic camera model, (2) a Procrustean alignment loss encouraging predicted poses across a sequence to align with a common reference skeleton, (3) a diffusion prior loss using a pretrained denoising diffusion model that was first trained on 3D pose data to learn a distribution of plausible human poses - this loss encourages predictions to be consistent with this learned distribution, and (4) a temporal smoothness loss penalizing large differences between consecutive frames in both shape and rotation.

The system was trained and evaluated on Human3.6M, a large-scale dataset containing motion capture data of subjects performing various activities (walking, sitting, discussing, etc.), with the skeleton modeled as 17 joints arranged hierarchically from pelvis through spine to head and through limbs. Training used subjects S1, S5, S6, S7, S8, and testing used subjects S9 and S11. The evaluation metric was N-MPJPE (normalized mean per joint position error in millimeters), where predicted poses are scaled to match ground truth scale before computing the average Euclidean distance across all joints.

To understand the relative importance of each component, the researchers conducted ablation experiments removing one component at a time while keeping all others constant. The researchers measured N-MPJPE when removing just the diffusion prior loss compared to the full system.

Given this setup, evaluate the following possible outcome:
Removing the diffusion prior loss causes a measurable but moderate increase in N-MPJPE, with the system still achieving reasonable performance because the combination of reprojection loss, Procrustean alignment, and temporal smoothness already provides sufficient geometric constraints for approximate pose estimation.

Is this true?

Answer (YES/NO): NO